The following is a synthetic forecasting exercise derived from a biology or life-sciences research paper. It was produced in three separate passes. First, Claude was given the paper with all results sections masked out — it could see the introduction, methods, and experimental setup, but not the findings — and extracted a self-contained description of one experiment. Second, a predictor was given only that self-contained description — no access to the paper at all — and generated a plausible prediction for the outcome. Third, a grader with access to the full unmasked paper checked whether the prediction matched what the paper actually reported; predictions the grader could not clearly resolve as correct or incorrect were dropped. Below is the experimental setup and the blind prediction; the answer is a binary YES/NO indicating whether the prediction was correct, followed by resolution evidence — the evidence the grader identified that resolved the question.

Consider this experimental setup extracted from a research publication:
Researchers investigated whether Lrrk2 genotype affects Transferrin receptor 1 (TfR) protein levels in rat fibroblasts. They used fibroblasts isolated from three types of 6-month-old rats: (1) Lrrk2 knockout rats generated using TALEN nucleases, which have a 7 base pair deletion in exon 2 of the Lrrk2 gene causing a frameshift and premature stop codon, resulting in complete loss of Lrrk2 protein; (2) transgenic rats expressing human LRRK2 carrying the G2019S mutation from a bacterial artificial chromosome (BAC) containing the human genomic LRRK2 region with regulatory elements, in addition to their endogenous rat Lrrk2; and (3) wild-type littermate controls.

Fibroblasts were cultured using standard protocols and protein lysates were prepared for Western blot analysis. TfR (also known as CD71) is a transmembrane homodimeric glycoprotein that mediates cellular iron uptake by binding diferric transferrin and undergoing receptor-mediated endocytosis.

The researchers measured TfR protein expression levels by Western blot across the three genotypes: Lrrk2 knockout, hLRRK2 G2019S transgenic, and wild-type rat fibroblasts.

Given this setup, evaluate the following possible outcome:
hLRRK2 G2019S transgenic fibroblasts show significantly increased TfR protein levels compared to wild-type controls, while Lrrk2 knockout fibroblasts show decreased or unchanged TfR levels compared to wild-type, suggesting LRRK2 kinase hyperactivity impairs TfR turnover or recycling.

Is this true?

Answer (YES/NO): NO